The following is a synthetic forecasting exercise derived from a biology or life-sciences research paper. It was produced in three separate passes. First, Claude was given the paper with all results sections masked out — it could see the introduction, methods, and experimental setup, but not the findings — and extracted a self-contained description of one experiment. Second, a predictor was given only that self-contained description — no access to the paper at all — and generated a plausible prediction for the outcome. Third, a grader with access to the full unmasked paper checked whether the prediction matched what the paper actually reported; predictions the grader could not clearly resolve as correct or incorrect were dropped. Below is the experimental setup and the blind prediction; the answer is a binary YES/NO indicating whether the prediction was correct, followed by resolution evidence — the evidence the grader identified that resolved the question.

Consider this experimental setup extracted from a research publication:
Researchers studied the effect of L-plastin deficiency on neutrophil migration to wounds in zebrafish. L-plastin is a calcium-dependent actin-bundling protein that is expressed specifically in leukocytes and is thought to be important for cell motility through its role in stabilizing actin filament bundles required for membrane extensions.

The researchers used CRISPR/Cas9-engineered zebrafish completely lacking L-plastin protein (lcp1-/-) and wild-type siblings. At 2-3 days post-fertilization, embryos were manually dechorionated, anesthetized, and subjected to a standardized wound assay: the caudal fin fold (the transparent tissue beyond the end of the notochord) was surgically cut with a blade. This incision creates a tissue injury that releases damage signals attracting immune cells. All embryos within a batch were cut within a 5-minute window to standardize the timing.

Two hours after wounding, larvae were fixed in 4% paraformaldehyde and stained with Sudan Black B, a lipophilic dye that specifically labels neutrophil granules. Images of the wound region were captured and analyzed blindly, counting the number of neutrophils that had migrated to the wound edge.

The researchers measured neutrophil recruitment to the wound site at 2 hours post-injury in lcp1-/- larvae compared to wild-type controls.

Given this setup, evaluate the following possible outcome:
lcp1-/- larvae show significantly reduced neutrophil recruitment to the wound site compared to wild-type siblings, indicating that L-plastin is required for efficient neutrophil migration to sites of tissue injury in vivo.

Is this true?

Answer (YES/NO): NO